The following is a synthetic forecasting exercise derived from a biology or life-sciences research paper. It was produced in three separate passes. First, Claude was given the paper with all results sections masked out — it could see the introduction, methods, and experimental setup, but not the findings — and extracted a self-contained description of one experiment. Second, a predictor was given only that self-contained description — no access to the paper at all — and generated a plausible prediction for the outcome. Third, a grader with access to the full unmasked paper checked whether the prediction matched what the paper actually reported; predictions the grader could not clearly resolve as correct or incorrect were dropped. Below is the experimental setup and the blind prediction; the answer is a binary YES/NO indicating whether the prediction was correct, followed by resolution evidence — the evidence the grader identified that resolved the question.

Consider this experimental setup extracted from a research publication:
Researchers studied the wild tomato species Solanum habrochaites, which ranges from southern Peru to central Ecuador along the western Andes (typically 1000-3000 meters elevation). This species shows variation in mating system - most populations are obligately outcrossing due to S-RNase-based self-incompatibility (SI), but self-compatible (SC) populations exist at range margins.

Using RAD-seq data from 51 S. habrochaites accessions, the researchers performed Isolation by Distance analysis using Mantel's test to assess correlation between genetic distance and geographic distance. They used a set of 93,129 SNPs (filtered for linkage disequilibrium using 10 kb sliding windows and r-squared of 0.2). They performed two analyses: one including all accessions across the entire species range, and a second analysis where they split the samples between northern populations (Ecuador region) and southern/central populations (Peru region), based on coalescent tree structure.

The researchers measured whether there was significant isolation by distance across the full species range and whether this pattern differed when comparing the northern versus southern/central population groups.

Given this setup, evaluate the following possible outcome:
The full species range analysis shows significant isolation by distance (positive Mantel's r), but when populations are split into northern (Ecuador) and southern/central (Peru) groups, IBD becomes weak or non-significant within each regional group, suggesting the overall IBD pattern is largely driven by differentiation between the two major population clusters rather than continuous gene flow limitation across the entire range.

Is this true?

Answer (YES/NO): NO